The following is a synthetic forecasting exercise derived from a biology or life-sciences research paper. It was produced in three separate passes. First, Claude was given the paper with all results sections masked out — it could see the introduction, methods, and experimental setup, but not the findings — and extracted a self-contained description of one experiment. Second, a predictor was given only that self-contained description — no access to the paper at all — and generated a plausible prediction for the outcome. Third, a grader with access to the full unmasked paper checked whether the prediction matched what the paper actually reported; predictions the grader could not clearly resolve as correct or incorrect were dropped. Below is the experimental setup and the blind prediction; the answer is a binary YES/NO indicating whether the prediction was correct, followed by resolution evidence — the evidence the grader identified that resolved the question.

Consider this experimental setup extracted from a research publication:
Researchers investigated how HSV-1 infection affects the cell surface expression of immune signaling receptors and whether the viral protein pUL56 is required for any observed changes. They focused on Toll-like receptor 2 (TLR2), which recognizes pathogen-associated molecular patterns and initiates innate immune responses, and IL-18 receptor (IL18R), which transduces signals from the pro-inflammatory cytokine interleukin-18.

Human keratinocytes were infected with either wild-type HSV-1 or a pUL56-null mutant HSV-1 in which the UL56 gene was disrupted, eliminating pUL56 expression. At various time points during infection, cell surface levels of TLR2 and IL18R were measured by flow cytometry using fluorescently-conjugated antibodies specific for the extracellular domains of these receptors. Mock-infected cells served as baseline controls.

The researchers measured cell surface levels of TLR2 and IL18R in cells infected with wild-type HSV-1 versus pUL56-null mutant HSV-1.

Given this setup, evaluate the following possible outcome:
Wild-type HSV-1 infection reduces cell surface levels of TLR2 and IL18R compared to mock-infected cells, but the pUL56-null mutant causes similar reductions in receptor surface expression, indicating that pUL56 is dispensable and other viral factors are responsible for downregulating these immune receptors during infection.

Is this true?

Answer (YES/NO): NO